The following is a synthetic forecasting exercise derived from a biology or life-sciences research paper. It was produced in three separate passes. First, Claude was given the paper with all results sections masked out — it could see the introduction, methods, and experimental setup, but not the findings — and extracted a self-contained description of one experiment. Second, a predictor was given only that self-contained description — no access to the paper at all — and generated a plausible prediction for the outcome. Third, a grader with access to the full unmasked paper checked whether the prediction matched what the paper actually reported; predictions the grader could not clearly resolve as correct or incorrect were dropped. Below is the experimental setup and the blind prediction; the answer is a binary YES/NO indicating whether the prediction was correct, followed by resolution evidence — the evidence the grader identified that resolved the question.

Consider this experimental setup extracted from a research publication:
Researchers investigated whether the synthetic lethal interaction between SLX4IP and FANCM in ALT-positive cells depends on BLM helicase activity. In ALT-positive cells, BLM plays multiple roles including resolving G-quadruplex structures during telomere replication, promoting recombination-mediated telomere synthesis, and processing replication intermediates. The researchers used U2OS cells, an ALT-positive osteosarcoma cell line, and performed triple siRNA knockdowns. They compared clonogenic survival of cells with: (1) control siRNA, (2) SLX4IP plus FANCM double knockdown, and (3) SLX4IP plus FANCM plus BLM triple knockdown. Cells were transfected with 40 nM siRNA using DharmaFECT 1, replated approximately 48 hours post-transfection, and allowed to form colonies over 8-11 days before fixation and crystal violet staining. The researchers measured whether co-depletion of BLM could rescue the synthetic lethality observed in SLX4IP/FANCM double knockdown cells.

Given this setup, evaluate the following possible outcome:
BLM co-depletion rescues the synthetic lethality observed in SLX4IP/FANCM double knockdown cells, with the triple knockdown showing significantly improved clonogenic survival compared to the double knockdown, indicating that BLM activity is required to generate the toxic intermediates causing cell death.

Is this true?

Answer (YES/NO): YES